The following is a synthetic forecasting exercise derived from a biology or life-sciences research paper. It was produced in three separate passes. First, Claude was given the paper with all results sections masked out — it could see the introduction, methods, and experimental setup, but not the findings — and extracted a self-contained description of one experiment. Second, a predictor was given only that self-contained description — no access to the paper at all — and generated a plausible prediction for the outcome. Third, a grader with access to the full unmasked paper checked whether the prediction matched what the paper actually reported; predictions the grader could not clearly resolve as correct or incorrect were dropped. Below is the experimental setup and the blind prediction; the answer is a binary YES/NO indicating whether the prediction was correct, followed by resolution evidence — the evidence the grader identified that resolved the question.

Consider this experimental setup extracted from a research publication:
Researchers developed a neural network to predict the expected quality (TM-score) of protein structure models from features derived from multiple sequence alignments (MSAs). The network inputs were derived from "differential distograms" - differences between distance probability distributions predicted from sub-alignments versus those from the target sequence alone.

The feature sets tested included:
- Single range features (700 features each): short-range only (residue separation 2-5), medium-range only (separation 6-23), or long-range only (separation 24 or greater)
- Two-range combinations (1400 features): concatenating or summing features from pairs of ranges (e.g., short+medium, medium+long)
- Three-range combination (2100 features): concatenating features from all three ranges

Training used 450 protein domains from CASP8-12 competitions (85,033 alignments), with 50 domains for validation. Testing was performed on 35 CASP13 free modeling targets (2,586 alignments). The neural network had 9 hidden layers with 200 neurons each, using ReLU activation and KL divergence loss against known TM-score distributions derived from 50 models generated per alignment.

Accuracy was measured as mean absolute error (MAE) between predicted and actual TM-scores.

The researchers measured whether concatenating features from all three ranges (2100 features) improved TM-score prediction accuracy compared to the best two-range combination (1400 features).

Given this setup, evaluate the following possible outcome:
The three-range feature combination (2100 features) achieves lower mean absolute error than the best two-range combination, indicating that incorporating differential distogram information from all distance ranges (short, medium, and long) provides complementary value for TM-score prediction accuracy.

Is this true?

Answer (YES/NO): NO